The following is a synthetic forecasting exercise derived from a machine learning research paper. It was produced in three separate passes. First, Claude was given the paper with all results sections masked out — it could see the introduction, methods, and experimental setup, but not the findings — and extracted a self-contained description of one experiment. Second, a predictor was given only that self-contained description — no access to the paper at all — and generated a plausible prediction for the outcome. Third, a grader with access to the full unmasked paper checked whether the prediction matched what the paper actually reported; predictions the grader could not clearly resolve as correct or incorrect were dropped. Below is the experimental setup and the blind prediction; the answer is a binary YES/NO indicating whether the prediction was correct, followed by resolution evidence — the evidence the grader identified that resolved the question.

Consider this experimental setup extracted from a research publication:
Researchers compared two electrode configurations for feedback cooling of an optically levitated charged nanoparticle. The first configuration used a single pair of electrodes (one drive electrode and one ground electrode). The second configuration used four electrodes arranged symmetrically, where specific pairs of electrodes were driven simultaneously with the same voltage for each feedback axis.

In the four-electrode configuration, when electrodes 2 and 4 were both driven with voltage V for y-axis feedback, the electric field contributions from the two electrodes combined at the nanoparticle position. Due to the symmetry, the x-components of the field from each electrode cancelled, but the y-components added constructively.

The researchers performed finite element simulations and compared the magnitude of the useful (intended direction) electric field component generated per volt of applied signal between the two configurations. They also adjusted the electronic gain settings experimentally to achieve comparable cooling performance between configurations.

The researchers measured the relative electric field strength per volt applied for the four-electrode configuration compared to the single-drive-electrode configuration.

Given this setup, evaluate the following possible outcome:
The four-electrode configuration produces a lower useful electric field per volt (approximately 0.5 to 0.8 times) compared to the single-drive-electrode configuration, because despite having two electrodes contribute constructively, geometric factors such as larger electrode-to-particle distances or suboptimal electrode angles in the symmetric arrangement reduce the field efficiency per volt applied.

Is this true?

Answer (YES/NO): NO